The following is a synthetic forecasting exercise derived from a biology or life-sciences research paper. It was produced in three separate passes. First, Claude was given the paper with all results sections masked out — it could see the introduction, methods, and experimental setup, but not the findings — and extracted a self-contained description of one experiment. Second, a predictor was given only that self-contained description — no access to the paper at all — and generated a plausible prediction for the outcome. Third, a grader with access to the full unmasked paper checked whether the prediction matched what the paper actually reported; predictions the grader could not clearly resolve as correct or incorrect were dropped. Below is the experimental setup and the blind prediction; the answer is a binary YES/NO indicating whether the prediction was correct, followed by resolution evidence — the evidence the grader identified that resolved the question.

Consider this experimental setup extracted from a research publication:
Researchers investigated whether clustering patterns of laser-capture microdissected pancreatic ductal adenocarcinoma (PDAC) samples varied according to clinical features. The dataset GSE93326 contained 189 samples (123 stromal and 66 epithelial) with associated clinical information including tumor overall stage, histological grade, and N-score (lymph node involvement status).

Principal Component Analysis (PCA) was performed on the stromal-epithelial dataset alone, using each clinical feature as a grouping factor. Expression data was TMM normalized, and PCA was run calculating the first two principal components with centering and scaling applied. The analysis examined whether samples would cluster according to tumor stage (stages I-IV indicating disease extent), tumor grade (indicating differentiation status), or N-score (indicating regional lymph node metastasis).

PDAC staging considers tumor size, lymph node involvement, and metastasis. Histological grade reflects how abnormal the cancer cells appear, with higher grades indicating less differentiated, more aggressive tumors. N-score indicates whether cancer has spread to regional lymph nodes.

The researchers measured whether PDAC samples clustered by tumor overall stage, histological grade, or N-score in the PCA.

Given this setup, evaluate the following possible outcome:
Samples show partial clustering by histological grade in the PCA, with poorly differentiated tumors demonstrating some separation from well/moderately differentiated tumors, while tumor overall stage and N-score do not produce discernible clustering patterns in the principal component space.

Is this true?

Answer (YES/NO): NO